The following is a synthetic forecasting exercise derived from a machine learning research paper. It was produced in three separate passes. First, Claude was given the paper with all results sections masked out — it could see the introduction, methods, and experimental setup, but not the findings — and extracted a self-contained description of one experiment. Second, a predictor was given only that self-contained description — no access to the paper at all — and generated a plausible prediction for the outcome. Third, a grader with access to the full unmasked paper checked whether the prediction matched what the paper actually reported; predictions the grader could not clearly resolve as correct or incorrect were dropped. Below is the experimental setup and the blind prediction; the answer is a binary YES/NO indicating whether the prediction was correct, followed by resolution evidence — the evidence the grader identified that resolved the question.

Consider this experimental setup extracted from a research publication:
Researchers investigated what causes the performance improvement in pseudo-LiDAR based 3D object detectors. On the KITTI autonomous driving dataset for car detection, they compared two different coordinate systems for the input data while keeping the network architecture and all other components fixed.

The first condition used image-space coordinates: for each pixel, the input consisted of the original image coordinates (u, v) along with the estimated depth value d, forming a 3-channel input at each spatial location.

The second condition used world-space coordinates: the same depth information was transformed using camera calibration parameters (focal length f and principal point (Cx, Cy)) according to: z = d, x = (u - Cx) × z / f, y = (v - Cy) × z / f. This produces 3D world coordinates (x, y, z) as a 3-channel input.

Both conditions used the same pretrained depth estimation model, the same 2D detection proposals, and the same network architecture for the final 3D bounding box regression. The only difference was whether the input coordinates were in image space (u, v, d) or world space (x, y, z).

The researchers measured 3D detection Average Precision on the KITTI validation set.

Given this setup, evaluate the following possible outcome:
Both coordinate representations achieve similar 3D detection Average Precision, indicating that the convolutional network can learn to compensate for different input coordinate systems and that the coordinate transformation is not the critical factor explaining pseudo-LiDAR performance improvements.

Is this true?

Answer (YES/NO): NO